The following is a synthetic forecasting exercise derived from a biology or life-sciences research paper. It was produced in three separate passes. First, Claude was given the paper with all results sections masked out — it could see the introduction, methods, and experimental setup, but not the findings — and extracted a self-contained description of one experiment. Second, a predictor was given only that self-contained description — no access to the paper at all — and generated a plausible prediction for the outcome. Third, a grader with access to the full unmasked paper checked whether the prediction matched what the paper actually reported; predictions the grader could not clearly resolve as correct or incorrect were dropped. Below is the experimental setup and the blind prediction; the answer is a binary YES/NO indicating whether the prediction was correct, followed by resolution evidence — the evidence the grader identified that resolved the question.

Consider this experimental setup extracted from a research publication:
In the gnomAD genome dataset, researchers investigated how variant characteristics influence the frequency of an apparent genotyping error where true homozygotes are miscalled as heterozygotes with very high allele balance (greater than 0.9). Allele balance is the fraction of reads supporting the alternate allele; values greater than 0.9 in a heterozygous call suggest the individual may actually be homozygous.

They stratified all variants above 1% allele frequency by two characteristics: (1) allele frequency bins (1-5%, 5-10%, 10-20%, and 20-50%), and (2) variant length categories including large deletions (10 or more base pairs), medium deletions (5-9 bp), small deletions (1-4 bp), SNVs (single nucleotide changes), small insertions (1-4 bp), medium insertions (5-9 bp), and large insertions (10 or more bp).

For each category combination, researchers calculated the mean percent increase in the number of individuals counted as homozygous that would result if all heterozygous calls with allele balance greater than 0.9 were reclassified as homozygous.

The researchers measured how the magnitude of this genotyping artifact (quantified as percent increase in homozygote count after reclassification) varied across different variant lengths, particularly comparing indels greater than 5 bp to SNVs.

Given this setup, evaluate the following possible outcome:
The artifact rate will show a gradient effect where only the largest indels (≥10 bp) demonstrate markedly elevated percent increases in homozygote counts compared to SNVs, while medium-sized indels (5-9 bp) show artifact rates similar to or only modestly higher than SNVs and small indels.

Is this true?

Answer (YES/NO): NO